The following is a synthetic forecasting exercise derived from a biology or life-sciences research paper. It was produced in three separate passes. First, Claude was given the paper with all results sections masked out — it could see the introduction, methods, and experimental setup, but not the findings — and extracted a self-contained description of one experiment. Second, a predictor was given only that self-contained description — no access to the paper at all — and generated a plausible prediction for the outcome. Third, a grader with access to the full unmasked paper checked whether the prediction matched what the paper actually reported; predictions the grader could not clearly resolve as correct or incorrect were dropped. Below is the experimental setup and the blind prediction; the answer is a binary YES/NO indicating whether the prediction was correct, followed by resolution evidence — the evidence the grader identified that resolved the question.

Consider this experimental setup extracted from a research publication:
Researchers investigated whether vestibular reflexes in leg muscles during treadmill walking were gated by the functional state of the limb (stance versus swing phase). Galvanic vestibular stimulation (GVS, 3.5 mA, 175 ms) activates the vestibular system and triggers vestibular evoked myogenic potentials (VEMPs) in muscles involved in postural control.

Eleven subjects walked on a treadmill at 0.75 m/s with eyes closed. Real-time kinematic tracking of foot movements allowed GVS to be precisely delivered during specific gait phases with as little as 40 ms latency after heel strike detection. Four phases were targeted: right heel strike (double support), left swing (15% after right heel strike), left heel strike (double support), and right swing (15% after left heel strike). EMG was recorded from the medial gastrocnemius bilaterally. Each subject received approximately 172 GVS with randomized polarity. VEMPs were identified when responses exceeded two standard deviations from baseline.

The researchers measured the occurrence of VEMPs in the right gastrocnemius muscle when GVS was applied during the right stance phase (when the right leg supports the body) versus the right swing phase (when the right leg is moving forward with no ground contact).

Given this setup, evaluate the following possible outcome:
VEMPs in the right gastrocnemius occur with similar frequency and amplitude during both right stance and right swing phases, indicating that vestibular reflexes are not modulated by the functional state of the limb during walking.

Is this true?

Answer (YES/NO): NO